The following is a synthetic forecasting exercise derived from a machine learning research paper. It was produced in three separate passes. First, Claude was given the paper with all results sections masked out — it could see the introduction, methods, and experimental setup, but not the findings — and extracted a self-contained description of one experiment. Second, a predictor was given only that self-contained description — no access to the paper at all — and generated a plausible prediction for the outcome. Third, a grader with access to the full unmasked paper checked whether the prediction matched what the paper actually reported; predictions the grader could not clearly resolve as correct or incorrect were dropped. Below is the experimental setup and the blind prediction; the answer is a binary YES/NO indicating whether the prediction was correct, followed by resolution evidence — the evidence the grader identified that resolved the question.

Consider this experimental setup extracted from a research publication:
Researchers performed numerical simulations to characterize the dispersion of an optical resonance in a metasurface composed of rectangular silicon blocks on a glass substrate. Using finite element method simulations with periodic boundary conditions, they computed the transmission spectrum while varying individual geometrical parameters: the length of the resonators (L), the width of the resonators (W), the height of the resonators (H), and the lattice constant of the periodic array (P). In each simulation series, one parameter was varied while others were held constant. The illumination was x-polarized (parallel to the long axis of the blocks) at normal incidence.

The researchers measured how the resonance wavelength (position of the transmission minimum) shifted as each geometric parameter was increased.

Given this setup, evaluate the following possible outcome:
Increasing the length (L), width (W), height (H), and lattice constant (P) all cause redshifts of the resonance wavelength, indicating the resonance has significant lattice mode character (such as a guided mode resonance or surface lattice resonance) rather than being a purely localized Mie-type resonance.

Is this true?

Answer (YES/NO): NO